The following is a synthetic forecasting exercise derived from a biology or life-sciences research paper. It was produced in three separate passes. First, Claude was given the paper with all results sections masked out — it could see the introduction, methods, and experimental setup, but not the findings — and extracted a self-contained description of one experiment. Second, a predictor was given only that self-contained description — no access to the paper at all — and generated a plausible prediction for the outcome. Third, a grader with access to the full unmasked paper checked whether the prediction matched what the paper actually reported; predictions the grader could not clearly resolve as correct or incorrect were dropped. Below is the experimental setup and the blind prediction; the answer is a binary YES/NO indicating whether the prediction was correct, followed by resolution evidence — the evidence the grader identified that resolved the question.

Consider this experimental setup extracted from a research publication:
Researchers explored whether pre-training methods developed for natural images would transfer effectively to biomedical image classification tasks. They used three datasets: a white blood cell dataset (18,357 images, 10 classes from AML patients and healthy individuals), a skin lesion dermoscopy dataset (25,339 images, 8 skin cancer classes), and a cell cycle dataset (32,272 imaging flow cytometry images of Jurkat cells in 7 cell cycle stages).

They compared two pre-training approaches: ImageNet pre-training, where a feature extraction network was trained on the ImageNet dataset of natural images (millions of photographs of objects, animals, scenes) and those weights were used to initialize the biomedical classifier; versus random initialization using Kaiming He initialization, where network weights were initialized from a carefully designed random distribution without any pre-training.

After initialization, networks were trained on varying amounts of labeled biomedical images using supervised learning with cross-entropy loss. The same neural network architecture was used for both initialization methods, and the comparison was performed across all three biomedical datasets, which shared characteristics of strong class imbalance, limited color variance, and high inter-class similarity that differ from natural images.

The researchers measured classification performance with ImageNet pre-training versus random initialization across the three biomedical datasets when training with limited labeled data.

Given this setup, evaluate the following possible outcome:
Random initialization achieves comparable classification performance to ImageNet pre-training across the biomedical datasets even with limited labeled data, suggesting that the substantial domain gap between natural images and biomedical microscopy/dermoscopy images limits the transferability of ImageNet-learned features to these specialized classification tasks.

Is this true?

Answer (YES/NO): NO